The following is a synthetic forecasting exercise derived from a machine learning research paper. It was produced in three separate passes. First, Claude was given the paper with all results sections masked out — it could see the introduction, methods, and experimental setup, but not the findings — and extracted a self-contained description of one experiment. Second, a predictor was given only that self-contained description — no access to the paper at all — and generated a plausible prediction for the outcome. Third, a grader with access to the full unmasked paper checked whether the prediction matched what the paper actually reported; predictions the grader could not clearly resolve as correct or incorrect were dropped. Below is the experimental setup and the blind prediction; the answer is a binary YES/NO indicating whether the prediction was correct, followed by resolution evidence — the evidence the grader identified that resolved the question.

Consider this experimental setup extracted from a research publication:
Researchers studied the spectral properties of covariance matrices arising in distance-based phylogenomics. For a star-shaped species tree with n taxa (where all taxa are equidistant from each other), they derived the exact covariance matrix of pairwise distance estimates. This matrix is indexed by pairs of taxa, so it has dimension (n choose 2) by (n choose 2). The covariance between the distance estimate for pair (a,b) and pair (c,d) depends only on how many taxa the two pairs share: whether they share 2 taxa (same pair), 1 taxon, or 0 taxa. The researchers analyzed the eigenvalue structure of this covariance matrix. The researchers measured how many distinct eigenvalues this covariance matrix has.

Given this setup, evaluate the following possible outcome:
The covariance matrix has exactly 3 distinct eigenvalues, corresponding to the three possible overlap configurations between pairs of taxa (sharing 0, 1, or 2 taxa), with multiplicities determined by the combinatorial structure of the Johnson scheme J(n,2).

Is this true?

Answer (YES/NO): YES